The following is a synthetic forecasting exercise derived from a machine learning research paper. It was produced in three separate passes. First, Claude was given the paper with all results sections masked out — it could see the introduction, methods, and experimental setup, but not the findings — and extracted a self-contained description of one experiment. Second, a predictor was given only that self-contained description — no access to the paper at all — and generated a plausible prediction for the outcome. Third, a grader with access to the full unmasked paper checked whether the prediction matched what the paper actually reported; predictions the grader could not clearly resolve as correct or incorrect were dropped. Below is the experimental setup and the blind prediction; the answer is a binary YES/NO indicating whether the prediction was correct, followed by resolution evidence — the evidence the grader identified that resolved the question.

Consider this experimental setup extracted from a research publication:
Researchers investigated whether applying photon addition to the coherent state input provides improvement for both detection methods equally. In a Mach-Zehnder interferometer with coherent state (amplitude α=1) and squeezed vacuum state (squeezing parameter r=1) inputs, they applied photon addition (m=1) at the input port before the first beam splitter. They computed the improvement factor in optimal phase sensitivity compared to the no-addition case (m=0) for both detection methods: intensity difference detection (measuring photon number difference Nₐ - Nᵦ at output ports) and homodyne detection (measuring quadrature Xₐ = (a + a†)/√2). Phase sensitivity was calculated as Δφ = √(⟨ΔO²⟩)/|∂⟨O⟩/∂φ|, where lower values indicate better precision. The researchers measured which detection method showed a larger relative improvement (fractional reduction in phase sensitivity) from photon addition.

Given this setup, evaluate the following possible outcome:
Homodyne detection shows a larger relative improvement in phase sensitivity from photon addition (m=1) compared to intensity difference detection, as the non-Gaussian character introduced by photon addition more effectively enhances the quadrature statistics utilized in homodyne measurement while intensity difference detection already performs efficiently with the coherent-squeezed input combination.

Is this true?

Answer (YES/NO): NO